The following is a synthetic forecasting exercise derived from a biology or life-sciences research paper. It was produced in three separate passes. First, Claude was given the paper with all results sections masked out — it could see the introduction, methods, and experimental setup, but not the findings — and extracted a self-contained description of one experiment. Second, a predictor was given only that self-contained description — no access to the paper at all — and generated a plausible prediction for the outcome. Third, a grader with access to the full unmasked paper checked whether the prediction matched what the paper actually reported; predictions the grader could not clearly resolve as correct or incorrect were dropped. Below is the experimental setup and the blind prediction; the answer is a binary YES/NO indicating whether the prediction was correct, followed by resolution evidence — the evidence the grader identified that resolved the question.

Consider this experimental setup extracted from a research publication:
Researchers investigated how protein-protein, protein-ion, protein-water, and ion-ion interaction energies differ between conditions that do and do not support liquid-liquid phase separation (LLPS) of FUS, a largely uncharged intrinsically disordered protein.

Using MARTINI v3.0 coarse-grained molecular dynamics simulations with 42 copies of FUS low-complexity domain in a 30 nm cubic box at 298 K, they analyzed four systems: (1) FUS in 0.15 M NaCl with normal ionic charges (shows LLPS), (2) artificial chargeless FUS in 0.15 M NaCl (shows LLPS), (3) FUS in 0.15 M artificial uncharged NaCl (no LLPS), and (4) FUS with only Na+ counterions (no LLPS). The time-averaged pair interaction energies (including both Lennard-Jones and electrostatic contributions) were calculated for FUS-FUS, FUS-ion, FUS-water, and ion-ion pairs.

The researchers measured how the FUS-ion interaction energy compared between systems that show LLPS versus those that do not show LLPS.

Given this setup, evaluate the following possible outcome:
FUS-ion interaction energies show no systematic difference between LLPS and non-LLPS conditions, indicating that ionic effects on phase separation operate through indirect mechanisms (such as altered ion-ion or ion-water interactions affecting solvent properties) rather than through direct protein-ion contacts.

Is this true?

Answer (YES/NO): NO